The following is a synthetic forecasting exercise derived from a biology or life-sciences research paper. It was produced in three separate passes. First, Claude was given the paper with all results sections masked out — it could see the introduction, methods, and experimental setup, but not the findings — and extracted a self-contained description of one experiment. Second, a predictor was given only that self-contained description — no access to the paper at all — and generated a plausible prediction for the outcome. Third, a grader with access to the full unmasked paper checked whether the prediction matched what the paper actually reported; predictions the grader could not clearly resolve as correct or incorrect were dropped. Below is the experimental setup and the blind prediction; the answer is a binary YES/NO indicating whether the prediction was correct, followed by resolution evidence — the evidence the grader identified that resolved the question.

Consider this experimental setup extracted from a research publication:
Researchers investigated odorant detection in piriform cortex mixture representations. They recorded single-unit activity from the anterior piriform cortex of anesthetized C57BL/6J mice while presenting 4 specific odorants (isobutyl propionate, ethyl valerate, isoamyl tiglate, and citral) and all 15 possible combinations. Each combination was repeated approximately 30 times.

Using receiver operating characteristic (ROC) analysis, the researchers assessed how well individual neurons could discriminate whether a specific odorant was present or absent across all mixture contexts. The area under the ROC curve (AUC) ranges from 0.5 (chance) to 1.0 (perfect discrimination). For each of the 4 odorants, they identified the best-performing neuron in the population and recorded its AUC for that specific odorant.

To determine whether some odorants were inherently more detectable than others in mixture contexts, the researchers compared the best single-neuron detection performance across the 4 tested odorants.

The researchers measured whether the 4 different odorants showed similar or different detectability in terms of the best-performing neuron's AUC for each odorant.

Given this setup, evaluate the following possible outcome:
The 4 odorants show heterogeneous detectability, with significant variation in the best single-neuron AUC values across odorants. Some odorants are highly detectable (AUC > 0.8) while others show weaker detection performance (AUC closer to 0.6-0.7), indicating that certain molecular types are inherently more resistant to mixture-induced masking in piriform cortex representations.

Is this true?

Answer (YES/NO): NO